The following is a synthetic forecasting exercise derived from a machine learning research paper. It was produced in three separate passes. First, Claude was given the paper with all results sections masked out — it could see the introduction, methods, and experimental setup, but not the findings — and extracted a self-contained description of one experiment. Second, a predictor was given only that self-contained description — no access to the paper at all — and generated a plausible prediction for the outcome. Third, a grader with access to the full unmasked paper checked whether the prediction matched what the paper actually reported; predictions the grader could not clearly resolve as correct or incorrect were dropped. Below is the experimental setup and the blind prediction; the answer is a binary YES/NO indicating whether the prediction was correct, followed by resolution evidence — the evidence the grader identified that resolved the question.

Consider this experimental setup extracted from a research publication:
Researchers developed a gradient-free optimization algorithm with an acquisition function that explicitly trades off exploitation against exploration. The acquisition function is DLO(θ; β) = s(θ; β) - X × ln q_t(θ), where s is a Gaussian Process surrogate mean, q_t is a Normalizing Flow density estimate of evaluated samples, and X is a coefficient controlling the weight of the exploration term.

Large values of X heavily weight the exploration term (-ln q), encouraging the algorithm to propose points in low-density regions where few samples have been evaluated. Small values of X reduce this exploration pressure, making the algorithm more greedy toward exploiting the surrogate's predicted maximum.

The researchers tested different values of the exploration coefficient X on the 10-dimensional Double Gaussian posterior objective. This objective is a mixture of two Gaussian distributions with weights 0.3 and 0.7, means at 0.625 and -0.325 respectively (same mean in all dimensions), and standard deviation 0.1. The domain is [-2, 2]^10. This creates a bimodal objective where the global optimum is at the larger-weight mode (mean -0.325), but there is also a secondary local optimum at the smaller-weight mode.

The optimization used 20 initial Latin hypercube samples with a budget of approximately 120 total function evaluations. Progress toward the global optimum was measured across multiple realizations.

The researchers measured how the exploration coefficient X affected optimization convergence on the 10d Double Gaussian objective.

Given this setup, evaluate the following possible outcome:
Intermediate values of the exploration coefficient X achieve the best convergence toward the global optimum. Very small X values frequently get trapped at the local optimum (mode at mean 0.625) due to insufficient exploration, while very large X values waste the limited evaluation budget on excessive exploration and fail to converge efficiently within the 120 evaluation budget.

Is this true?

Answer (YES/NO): NO